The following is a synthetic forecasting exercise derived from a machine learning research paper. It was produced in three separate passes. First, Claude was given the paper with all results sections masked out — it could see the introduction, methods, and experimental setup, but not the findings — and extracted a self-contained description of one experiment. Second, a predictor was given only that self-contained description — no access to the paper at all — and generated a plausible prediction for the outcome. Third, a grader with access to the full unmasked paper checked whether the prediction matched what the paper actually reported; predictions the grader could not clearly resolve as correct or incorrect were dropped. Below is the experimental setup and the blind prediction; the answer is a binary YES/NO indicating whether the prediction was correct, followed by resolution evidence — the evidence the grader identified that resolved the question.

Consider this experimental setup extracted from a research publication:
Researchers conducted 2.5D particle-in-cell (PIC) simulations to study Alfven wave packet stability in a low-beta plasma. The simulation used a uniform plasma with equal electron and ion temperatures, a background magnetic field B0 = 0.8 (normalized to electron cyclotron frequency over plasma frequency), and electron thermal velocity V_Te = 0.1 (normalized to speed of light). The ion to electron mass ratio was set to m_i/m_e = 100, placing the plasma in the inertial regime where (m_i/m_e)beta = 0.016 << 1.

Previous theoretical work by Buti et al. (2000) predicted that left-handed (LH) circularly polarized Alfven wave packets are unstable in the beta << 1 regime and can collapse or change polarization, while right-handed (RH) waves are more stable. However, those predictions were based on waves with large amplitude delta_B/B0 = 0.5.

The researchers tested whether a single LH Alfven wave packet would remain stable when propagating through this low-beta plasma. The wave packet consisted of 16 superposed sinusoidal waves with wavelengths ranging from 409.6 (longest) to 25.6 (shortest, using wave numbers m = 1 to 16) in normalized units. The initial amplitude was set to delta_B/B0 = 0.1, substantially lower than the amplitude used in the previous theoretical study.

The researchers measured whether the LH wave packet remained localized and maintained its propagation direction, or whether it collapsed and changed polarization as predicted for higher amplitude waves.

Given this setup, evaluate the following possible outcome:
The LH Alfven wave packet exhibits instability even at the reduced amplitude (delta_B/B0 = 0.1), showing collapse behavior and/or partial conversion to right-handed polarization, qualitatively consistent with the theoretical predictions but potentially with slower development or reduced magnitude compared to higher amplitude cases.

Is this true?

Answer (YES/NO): NO